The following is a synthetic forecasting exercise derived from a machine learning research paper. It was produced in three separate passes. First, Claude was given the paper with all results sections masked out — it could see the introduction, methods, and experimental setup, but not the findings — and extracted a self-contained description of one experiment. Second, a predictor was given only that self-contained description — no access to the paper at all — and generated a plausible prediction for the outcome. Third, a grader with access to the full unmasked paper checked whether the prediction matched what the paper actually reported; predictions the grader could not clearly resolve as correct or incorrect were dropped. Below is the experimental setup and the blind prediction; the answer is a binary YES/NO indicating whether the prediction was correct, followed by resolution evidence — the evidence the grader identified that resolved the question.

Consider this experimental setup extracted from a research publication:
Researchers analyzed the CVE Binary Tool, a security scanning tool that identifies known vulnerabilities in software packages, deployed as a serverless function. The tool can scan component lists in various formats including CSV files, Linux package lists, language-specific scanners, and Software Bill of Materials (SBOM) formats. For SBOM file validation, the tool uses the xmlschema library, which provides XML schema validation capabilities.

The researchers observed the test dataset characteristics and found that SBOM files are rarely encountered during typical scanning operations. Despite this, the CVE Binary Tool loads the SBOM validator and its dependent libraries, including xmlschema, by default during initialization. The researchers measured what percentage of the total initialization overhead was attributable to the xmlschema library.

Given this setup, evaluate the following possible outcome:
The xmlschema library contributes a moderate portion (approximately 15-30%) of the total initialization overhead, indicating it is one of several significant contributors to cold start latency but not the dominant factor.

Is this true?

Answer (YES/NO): NO